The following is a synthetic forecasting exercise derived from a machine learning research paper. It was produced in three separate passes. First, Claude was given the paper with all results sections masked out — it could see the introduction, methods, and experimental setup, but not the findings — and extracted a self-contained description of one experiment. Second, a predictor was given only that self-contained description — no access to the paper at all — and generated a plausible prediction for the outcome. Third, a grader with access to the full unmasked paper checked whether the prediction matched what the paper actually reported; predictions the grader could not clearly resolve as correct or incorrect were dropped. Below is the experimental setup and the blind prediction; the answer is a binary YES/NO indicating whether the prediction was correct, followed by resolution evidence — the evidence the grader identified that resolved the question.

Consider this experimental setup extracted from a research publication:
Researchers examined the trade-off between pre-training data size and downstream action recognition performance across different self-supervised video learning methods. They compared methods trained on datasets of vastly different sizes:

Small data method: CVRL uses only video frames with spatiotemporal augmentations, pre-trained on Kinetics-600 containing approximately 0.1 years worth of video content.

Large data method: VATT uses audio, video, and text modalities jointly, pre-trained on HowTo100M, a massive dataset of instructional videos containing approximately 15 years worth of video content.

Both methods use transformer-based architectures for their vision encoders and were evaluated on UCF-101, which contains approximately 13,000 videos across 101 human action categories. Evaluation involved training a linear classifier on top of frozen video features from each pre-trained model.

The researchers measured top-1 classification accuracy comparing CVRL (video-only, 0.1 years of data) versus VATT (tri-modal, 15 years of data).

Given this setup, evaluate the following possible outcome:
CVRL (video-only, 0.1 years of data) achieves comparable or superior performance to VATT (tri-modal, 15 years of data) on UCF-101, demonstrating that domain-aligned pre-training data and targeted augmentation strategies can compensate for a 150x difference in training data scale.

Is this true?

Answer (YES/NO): YES